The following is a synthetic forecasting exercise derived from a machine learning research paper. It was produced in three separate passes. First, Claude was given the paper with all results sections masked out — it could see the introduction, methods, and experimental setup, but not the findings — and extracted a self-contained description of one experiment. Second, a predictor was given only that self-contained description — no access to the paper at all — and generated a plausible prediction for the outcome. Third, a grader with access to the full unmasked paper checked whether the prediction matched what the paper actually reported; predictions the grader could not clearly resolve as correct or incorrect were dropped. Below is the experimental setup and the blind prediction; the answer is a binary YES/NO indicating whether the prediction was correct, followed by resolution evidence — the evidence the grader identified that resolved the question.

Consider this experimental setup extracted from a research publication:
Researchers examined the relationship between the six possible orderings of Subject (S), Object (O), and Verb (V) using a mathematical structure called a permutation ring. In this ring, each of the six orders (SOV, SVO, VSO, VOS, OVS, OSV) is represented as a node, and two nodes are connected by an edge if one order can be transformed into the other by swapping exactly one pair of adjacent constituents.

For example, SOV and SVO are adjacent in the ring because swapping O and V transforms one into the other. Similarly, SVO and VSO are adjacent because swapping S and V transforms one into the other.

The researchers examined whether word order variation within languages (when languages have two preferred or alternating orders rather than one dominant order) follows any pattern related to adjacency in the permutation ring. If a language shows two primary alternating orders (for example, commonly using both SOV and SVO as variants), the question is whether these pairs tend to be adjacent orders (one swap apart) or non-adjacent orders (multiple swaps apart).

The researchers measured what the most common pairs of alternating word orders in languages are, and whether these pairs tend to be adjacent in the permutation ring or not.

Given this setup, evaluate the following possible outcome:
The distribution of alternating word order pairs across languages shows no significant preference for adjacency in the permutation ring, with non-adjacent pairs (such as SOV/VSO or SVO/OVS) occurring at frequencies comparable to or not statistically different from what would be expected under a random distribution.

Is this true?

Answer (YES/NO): NO